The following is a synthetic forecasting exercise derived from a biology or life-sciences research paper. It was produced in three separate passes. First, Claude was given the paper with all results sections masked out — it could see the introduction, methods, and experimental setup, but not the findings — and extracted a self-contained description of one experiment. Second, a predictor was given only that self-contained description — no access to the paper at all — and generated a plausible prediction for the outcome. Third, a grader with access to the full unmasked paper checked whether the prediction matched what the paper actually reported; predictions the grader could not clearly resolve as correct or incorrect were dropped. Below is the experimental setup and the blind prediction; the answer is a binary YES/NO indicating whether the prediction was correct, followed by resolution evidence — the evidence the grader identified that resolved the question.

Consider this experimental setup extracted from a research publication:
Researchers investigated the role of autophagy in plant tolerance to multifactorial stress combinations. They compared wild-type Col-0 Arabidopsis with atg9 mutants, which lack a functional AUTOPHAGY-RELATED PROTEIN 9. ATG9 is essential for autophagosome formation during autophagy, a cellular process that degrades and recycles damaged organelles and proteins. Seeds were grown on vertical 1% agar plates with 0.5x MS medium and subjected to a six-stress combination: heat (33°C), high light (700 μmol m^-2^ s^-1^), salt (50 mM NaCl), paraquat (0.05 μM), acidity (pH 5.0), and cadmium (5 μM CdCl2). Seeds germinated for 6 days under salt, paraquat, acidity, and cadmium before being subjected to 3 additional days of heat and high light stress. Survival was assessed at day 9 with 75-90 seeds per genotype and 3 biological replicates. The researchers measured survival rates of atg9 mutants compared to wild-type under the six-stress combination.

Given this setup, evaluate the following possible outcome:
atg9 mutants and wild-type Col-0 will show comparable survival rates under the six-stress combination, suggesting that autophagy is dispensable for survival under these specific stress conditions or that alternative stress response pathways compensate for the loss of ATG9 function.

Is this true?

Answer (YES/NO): YES